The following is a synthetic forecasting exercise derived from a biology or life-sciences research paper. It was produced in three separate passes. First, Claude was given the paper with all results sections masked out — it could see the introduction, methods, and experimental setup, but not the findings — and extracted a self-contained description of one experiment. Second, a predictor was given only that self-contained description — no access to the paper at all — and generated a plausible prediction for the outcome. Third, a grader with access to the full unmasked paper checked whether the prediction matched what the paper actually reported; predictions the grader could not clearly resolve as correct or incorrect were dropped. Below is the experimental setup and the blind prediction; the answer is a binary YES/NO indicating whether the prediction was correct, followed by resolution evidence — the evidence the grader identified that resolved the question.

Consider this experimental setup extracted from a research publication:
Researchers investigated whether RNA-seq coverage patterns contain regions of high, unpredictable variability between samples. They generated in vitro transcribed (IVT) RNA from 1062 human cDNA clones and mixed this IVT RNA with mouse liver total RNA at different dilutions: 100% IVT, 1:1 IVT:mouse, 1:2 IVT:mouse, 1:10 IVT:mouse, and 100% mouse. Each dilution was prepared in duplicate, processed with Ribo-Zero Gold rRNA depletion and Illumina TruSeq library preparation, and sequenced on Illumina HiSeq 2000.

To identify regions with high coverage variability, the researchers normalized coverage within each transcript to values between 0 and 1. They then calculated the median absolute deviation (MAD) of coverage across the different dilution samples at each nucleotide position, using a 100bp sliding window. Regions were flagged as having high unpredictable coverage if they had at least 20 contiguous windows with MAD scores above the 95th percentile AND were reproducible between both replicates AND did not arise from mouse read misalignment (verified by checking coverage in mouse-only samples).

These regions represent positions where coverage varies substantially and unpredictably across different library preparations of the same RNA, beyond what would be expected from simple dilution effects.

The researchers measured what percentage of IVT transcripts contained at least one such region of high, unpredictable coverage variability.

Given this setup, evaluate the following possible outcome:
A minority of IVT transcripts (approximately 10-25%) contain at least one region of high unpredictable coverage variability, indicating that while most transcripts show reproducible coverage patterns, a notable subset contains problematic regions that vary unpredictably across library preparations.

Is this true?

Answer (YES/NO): NO